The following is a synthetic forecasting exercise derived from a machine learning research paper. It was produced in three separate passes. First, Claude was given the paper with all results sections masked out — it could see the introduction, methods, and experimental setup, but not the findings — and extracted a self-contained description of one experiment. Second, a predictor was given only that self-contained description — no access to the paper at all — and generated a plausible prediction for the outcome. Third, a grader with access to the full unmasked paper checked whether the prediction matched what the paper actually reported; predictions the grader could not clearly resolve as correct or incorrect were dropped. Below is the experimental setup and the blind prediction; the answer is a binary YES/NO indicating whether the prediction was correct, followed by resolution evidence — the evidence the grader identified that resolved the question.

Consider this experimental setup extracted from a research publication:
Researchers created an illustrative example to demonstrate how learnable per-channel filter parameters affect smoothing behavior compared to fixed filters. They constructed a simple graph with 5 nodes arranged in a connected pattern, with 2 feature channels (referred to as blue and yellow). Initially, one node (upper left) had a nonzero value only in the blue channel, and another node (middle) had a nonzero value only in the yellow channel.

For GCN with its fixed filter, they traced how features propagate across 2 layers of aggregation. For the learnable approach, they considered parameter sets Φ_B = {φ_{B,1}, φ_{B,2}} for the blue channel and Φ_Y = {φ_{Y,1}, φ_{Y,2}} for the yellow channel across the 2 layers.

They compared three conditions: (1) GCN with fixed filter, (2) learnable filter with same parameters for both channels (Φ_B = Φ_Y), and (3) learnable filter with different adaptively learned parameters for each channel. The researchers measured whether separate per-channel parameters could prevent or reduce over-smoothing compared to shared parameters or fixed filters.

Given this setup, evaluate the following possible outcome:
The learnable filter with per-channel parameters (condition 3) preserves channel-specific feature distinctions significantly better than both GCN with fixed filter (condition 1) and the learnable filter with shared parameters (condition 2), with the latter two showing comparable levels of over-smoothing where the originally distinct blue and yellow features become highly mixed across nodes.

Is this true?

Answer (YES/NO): YES